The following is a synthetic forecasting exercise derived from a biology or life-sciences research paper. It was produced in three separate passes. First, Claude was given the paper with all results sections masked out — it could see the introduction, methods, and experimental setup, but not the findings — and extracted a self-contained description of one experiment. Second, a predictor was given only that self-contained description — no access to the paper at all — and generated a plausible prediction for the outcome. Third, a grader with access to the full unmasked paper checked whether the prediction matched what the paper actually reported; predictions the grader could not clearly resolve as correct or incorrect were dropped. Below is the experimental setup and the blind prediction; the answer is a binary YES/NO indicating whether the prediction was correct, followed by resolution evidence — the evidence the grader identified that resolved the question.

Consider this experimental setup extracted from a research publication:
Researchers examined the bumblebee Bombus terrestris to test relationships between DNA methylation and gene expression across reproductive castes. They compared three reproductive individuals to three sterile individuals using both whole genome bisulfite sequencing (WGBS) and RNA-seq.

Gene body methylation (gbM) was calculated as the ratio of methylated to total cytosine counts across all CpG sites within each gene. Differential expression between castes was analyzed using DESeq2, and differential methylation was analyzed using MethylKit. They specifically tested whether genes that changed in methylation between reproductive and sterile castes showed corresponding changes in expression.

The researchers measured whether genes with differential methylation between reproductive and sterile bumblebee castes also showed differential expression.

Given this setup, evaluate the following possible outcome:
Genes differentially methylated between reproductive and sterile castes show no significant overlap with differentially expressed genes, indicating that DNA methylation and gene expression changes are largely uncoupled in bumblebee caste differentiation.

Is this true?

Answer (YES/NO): YES